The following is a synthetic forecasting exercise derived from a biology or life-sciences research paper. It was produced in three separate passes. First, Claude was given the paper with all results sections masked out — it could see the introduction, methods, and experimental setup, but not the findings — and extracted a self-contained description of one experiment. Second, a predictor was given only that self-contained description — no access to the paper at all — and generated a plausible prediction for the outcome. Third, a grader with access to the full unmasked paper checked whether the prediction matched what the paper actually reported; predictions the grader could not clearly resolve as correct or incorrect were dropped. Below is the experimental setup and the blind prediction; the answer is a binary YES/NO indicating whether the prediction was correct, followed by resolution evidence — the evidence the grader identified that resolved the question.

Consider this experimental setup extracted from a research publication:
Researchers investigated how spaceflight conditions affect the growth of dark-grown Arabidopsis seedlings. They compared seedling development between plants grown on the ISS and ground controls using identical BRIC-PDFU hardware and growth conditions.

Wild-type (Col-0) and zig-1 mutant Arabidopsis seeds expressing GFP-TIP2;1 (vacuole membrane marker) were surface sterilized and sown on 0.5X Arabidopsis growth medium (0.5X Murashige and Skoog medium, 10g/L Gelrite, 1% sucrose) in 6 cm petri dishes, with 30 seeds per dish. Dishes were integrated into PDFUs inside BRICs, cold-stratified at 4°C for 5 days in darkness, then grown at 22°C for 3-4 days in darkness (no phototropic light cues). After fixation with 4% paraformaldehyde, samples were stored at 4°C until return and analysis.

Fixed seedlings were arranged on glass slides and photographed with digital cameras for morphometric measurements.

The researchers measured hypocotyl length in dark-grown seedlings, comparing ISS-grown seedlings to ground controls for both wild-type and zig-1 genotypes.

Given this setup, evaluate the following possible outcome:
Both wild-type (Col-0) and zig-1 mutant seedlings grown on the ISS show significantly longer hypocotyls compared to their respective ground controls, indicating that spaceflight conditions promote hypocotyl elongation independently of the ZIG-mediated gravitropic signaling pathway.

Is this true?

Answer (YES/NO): NO